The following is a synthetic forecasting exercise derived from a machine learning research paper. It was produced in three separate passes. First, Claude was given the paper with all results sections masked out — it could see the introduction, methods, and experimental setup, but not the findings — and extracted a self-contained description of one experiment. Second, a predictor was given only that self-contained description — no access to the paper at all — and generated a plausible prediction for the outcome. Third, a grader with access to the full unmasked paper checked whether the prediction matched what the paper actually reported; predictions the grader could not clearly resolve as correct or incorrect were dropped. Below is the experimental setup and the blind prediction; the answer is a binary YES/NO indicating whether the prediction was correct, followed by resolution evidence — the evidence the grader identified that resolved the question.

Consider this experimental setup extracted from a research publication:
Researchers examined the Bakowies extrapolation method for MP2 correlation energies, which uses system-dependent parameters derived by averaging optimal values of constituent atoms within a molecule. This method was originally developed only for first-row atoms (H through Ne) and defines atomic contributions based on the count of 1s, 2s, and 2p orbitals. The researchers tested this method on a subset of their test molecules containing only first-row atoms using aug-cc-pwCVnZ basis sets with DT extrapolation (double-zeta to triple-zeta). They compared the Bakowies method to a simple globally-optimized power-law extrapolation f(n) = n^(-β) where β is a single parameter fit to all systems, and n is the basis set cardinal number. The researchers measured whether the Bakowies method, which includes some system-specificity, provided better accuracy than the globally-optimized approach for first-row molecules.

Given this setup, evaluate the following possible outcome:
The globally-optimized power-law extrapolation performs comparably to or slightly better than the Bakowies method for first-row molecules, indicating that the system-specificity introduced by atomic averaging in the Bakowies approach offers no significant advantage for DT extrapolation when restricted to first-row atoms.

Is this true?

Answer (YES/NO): NO